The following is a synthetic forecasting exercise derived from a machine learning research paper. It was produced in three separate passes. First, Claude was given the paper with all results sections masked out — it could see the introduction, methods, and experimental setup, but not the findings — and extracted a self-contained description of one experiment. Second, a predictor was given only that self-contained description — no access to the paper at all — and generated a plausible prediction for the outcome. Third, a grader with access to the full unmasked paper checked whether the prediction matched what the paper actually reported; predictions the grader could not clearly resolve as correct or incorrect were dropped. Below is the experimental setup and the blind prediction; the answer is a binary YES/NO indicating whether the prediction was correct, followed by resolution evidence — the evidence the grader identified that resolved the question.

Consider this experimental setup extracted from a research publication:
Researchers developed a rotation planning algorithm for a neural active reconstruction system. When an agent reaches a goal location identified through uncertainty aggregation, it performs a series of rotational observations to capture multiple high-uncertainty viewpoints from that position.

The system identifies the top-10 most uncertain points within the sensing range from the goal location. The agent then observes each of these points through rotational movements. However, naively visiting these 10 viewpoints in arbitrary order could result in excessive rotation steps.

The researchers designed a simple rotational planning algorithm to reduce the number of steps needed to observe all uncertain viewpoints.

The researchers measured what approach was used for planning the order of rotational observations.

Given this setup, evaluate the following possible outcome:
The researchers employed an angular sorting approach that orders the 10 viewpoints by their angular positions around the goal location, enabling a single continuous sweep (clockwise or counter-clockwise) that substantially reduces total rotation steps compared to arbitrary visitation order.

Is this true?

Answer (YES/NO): NO